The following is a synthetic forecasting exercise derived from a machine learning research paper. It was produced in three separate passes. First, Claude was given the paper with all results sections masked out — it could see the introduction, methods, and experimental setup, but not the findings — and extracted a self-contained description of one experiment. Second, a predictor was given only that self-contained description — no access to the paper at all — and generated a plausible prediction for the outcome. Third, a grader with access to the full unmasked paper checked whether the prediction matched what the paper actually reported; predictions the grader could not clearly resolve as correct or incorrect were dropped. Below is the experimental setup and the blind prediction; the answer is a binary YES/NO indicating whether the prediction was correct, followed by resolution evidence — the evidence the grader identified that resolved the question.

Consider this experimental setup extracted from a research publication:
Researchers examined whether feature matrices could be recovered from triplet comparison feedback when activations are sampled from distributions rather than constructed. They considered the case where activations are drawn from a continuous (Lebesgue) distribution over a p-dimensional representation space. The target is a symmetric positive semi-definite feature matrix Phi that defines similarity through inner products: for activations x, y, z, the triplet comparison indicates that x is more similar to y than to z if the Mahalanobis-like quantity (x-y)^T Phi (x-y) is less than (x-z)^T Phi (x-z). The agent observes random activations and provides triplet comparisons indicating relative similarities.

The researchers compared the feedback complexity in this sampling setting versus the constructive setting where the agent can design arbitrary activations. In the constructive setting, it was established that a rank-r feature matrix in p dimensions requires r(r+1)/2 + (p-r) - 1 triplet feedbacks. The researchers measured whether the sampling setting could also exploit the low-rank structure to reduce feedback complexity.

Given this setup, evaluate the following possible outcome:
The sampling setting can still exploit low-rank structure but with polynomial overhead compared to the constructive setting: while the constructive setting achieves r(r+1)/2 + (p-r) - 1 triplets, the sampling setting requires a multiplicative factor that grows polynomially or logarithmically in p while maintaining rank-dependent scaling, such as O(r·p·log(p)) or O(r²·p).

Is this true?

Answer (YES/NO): NO